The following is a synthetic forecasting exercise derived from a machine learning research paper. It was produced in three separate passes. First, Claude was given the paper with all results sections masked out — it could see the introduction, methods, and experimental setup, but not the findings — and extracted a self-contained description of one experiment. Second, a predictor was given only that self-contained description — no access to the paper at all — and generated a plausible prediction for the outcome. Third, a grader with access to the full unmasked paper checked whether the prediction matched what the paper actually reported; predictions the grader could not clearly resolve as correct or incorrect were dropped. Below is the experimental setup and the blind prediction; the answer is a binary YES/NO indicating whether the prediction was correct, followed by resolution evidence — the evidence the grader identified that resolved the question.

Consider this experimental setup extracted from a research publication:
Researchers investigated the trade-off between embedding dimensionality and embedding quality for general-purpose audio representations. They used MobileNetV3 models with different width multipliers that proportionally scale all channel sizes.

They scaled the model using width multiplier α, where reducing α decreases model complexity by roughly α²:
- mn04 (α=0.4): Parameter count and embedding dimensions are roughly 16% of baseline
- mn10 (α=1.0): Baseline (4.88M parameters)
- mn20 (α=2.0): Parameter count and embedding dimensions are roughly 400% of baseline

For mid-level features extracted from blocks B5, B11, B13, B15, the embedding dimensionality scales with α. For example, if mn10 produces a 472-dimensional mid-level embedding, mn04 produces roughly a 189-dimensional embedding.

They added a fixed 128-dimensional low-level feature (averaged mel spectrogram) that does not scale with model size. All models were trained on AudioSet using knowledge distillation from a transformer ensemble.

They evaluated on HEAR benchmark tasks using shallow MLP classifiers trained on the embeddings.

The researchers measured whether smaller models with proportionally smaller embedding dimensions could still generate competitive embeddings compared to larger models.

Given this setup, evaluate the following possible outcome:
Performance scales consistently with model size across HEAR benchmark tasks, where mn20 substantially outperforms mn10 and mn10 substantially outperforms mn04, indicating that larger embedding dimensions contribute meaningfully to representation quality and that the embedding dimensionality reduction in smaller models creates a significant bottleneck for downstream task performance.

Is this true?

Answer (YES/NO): NO